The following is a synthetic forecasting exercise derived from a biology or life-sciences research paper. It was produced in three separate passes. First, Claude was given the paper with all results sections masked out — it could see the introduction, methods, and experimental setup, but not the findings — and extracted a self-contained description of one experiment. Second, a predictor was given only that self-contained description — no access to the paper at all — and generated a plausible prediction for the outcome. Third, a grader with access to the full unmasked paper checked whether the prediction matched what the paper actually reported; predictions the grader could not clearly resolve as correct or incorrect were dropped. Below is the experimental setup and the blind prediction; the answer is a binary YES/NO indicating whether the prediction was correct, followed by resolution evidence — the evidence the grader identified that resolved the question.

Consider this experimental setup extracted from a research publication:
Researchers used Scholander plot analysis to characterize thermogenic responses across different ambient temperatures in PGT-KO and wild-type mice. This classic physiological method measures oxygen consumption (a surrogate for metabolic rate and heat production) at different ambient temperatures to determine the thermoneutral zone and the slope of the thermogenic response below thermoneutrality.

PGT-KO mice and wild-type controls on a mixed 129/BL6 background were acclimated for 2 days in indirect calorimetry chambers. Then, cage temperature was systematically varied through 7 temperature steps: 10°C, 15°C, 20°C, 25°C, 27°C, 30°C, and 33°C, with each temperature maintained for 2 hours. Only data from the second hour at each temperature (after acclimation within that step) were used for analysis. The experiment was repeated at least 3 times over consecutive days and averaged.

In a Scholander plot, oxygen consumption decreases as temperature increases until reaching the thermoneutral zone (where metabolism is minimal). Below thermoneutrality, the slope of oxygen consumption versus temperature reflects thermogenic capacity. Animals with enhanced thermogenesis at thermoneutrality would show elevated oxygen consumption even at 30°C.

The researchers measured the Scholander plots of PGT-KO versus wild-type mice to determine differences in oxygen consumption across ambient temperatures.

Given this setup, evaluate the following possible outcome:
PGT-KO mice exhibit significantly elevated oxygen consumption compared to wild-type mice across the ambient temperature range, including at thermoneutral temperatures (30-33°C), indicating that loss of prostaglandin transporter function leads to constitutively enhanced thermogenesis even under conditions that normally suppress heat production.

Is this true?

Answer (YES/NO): NO